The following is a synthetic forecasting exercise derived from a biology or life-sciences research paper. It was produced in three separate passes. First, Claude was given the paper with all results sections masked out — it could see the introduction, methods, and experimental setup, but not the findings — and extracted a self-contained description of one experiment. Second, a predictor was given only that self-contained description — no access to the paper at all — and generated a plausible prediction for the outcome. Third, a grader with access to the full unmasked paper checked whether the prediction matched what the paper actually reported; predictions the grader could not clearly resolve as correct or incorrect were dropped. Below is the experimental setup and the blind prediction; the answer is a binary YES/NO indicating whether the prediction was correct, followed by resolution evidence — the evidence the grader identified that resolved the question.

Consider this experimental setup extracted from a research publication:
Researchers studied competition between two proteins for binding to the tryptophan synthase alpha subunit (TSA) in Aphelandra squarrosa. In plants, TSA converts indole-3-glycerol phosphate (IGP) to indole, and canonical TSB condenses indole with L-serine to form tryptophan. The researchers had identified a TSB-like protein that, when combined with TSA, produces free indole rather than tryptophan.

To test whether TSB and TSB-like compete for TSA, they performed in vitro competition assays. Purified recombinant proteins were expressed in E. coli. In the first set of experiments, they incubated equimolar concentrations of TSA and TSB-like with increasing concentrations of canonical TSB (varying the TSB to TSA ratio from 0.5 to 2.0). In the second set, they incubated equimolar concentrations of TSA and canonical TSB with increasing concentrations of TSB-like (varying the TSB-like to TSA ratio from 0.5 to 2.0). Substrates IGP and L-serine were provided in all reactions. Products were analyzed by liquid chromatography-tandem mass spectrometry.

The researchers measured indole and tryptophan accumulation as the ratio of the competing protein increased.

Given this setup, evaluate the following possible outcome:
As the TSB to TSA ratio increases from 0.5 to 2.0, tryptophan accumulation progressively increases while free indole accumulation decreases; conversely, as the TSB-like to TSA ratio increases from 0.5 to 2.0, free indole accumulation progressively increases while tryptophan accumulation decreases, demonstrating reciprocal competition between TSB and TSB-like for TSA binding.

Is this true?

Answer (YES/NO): NO